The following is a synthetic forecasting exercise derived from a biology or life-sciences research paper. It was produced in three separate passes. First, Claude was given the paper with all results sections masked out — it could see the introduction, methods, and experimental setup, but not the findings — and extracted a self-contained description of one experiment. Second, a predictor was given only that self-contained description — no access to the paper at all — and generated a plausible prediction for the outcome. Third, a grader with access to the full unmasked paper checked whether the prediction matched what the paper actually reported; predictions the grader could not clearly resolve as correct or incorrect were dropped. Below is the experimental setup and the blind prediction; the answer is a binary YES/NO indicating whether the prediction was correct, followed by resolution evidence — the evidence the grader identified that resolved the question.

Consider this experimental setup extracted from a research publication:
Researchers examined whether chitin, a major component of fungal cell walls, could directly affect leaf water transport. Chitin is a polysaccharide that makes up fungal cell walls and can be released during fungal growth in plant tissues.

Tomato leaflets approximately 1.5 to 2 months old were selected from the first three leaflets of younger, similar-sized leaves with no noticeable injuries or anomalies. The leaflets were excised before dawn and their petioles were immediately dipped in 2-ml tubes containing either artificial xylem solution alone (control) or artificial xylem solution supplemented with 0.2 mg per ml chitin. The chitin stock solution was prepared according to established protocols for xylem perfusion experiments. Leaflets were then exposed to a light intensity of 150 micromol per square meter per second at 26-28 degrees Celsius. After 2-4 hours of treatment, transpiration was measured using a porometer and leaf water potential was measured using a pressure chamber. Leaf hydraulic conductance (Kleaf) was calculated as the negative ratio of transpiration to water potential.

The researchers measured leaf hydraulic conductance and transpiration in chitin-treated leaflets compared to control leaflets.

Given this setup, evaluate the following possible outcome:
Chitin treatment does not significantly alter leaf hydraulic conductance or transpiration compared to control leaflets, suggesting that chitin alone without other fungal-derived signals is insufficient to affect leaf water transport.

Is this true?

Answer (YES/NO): NO